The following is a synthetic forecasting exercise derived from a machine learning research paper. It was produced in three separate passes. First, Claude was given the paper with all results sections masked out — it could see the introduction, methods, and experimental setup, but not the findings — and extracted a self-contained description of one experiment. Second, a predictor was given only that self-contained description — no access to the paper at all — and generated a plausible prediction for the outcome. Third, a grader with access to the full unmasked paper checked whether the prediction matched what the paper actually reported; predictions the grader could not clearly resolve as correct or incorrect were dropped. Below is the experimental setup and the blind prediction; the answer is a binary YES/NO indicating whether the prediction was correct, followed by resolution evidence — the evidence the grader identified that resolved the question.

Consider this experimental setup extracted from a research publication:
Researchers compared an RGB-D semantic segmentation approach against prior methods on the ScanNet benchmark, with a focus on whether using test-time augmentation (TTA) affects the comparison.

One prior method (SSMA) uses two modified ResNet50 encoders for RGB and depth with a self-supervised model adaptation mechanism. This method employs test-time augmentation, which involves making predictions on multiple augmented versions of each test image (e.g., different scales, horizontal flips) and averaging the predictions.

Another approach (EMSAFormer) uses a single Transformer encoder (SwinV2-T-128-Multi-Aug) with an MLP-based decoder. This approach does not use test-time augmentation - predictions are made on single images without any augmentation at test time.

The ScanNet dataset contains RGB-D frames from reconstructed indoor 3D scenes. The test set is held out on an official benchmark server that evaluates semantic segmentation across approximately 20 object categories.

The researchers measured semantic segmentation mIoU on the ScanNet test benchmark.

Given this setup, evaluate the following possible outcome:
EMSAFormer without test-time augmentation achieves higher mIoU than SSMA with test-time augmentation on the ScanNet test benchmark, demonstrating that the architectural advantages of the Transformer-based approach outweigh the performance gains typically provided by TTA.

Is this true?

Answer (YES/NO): NO